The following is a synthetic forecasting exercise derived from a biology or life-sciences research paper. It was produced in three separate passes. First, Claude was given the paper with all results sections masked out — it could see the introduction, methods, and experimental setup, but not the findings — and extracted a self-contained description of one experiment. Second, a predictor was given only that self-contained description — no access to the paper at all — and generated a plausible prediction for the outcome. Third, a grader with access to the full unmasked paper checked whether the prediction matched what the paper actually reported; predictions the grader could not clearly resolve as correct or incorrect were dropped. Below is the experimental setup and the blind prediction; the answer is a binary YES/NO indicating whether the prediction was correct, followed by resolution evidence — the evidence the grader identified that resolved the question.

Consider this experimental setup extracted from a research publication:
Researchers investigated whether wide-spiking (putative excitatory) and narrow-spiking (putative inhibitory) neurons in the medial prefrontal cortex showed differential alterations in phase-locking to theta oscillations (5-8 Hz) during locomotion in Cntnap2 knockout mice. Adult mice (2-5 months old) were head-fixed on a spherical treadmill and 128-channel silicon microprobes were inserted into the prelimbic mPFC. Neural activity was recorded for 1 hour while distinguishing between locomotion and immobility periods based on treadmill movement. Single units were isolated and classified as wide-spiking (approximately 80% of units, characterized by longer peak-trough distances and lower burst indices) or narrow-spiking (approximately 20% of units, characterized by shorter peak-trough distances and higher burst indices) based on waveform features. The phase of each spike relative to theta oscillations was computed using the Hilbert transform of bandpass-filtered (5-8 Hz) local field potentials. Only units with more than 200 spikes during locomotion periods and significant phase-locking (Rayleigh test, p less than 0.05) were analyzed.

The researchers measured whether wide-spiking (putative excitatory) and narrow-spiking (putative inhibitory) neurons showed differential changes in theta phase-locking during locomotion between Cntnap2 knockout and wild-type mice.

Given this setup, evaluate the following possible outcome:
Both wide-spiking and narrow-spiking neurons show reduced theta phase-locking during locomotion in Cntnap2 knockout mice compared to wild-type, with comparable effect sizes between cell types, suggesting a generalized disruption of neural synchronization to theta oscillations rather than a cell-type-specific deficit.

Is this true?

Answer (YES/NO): NO